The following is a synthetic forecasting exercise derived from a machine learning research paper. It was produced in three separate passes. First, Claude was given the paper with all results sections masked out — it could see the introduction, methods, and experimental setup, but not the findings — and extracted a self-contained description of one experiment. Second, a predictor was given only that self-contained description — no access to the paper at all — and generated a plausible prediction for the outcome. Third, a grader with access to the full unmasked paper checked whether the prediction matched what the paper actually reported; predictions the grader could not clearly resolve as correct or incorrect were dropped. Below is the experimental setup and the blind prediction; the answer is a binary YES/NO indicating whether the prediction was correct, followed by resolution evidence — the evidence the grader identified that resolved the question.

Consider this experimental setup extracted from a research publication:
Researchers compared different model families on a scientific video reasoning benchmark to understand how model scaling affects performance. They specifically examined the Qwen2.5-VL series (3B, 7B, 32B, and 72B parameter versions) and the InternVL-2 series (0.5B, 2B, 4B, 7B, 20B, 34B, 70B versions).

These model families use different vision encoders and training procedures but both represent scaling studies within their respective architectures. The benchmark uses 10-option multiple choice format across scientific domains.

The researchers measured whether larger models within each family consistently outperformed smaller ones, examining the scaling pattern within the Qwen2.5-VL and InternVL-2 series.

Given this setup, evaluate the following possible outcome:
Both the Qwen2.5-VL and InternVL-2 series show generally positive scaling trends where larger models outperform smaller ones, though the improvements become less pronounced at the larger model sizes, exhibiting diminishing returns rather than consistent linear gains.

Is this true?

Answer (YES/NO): NO